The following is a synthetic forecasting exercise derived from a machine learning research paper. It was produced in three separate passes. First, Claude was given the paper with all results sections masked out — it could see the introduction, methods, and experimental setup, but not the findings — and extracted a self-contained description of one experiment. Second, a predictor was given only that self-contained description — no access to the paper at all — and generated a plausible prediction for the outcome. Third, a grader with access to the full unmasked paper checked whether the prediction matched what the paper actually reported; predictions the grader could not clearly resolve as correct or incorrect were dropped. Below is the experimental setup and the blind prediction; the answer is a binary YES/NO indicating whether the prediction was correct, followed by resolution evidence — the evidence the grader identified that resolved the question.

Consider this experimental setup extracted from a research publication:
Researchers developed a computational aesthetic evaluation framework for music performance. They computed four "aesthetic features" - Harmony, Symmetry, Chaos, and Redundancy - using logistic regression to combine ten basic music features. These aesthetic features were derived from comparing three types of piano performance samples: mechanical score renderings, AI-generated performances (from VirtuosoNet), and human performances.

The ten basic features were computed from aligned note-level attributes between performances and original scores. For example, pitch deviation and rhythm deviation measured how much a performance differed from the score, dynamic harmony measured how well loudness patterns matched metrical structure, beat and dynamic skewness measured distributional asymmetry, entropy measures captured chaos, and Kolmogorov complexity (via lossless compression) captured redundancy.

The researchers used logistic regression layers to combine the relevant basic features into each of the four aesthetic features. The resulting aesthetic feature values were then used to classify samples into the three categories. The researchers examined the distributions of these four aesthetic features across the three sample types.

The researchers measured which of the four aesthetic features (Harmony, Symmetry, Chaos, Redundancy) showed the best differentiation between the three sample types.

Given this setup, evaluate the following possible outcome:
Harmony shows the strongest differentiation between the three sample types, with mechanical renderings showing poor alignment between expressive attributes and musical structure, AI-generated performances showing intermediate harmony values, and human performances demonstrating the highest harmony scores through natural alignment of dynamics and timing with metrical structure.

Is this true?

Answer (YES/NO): YES